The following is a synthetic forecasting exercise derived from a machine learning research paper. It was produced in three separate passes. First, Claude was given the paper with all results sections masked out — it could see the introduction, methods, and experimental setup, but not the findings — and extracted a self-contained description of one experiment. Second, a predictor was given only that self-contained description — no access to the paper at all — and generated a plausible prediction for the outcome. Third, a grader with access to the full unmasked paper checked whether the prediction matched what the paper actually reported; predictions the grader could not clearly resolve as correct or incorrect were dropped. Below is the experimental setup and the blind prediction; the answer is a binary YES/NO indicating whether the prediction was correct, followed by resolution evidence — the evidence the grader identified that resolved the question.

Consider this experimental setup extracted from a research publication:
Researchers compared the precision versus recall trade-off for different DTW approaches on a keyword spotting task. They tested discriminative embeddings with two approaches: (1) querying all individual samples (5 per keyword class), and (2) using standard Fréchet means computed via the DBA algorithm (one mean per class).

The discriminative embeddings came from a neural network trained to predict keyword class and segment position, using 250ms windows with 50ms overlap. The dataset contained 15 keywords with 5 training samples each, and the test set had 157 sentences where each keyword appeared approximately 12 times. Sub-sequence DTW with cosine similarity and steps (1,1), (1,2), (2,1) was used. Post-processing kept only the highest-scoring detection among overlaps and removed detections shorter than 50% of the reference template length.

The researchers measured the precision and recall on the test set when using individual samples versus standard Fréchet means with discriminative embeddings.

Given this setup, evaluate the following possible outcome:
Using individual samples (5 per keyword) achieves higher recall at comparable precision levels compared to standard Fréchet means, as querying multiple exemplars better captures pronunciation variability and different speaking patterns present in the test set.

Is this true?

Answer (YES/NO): NO